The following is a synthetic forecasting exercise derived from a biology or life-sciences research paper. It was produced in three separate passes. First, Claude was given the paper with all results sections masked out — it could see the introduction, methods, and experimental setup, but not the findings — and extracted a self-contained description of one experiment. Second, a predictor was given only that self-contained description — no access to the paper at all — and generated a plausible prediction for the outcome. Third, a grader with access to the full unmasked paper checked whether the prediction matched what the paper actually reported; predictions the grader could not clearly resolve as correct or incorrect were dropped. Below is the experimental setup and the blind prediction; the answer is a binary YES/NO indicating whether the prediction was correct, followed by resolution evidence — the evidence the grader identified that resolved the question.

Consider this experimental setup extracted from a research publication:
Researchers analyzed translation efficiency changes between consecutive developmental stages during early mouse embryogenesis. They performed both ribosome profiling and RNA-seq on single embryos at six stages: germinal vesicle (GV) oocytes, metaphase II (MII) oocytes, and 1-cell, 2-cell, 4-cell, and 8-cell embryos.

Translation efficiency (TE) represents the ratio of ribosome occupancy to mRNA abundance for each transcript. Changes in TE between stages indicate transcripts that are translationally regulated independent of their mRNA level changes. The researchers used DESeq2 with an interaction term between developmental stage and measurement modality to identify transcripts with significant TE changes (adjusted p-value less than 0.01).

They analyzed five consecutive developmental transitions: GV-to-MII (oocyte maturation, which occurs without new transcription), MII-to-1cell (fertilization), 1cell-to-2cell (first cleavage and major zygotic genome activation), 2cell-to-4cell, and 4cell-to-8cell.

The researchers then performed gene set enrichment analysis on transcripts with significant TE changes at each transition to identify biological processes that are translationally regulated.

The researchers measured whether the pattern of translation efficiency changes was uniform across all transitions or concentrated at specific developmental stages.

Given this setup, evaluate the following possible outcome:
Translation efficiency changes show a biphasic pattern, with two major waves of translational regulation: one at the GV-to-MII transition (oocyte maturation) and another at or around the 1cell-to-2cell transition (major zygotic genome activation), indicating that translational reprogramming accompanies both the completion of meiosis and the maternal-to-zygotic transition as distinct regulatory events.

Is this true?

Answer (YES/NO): NO